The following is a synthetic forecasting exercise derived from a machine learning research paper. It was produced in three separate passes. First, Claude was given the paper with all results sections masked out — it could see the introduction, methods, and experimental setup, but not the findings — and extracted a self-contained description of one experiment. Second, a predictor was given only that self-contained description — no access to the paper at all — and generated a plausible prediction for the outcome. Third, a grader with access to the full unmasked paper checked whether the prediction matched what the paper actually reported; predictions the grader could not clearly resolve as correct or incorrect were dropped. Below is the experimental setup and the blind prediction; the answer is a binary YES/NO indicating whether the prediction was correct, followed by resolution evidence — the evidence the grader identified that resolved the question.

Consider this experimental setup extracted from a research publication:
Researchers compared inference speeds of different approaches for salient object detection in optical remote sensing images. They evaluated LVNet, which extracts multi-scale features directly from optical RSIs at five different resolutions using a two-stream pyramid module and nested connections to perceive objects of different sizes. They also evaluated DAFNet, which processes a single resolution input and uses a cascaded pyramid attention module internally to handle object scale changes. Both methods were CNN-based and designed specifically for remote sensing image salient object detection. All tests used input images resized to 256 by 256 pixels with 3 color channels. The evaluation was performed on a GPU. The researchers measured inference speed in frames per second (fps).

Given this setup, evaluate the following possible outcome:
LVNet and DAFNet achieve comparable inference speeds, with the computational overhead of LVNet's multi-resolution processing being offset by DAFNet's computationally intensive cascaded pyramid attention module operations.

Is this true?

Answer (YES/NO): NO